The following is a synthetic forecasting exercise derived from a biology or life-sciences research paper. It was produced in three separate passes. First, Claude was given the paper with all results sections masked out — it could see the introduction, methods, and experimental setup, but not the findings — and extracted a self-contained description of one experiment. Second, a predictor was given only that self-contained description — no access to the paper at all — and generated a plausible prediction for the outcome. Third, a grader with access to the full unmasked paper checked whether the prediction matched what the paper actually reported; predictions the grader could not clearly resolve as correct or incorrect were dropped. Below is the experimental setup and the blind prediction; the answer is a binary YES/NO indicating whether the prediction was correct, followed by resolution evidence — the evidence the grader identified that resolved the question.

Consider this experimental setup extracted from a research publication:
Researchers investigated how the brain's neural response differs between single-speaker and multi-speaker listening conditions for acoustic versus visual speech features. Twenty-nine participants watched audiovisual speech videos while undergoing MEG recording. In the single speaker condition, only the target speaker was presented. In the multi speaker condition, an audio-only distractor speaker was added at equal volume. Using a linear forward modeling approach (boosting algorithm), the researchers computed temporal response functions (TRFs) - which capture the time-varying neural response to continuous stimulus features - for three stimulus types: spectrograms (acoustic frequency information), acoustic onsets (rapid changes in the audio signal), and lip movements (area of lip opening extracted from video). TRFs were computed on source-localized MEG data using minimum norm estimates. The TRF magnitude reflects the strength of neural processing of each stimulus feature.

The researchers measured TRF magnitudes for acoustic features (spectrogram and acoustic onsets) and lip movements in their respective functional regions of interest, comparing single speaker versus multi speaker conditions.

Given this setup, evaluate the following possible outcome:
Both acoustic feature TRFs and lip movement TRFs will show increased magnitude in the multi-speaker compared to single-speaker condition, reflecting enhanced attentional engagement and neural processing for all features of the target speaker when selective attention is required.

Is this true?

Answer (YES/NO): NO